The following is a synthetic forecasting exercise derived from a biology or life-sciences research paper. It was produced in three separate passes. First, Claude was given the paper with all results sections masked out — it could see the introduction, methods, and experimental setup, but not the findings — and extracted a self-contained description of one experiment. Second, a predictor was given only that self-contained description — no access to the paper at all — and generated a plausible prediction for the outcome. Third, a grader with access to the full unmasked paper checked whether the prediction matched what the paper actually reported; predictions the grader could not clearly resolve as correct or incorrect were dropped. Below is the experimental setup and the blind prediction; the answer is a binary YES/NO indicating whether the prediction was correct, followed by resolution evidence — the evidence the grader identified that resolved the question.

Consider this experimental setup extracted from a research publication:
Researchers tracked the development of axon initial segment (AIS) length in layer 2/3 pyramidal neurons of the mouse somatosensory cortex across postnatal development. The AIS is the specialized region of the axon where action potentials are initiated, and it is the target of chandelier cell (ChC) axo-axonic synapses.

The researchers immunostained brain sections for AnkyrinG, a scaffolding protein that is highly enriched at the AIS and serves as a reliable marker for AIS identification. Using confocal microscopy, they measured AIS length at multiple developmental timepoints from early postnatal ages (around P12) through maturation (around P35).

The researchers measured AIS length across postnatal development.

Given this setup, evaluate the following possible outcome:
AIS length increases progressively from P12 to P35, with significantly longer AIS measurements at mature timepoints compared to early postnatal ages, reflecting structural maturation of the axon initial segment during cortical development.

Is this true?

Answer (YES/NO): NO